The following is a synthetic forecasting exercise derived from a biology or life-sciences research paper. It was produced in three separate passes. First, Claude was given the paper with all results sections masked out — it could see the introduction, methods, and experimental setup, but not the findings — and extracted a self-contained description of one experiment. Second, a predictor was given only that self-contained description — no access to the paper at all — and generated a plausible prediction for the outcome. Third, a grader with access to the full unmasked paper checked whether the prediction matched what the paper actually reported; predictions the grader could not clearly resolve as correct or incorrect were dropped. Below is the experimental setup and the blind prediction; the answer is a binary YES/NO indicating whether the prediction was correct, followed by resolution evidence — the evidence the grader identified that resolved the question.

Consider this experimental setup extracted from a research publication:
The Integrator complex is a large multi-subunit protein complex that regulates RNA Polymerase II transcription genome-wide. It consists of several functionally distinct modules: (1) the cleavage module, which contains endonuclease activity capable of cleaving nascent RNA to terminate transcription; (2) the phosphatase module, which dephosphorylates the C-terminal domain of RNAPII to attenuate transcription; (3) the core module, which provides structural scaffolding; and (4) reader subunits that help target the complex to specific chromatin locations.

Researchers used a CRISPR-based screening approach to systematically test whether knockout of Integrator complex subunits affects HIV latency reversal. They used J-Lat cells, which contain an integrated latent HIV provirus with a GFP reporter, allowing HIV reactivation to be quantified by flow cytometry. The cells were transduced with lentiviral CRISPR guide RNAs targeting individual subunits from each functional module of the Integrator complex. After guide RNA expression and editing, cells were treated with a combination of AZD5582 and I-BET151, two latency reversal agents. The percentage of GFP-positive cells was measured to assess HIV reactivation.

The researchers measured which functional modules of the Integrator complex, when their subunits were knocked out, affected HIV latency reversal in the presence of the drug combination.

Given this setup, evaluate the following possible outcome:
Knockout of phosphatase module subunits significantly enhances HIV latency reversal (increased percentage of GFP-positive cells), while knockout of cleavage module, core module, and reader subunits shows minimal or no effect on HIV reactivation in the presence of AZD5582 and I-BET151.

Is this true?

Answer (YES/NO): NO